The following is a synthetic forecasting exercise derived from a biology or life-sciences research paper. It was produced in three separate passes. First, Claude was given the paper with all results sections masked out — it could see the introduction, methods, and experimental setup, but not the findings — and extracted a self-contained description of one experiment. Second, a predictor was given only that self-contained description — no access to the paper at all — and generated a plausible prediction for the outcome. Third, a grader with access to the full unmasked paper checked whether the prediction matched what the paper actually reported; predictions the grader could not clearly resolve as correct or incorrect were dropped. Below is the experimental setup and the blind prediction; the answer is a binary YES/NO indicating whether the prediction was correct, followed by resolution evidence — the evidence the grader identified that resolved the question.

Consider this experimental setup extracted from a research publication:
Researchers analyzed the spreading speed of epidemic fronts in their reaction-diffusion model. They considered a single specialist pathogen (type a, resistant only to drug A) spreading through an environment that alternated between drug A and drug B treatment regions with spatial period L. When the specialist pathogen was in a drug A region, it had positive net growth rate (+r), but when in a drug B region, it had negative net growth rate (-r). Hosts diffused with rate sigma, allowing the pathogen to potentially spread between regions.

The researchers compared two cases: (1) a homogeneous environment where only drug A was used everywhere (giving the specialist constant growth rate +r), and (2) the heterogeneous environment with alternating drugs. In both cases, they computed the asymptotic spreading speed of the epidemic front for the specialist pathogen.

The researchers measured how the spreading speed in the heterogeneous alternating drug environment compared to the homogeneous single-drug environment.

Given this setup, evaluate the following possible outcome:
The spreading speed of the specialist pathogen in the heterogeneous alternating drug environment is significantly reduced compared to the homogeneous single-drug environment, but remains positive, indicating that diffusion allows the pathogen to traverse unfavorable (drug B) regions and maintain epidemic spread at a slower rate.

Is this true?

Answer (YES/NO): YES